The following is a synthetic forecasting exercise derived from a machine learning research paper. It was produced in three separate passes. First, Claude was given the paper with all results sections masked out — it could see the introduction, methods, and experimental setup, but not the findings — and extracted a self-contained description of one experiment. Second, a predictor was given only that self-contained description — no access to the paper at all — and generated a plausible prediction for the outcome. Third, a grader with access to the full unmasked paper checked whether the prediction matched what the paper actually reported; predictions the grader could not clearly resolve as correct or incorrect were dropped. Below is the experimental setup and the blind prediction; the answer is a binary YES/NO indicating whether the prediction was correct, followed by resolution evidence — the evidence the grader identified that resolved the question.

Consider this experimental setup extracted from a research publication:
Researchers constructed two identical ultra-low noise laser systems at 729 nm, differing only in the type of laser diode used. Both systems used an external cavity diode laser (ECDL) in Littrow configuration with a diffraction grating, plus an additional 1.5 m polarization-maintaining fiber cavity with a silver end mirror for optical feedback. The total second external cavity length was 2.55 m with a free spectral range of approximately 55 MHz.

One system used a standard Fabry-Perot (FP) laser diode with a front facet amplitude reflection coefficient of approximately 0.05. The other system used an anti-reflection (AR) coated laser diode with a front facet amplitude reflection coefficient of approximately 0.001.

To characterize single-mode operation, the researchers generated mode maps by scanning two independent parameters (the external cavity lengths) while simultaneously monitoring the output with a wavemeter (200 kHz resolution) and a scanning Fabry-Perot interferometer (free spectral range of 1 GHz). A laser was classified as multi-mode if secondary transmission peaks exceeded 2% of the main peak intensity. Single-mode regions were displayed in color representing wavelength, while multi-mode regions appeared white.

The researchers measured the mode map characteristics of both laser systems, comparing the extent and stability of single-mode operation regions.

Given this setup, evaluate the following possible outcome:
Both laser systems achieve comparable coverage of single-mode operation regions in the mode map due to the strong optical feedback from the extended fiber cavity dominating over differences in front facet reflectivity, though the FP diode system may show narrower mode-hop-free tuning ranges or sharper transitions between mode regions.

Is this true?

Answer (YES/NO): NO